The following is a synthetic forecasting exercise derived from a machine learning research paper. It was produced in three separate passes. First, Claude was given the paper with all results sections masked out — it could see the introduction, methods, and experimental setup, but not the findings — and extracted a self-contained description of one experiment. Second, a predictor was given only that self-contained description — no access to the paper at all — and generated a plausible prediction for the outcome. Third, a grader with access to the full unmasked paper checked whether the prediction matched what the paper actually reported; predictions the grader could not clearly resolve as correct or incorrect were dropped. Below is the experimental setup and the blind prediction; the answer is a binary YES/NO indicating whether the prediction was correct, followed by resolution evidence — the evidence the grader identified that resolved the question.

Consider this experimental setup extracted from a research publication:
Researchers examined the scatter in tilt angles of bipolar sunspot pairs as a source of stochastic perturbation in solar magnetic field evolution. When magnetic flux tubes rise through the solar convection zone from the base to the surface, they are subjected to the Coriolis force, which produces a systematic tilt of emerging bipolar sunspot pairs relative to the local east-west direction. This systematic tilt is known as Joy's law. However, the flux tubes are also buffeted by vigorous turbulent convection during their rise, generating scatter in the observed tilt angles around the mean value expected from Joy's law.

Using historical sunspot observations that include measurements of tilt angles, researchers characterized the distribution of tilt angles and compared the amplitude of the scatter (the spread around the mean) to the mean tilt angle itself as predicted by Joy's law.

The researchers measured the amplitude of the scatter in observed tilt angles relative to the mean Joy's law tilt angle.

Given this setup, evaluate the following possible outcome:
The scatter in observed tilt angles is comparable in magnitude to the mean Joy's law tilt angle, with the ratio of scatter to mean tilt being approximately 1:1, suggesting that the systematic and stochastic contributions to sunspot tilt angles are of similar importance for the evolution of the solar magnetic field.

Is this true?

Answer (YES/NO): NO